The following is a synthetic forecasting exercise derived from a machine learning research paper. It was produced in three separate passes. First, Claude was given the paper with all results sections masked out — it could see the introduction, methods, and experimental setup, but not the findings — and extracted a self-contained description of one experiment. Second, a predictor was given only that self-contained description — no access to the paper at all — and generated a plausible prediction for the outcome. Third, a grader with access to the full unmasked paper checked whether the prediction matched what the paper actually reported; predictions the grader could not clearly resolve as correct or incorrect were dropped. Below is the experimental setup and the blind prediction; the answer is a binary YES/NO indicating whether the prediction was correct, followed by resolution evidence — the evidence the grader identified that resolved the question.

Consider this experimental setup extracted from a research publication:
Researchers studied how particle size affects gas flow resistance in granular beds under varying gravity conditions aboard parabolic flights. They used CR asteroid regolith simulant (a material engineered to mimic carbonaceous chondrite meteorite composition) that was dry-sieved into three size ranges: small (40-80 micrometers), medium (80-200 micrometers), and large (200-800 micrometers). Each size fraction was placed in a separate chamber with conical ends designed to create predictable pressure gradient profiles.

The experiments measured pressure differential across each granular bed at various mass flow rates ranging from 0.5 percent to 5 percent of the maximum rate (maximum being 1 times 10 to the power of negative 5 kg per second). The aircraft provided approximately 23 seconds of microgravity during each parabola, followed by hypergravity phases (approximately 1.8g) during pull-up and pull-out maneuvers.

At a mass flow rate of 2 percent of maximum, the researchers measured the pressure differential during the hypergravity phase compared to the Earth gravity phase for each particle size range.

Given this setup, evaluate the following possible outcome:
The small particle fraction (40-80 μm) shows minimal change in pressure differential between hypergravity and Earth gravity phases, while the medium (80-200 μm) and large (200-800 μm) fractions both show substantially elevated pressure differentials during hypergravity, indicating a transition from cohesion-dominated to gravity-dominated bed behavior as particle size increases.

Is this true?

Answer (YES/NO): NO